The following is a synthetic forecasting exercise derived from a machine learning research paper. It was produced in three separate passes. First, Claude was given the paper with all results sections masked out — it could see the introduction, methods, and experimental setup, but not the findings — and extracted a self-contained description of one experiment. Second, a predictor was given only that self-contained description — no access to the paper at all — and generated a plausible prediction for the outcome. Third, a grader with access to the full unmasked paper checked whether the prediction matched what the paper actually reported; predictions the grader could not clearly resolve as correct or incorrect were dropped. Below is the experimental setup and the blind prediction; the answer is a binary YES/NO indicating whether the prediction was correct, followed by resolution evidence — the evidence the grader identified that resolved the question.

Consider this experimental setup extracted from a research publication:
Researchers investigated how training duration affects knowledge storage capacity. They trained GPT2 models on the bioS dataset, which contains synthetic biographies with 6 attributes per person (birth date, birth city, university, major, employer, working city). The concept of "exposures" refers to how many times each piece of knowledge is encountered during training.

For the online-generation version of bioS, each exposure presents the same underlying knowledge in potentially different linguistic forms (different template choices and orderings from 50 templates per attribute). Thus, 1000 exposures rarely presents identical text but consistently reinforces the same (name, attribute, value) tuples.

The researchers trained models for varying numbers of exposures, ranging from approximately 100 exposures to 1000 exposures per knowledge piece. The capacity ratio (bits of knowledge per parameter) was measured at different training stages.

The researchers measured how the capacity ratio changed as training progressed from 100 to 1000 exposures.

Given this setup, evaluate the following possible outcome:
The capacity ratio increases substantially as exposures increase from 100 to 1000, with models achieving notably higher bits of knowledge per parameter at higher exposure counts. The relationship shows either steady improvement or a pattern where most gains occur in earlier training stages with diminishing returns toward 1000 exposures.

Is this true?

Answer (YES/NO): YES